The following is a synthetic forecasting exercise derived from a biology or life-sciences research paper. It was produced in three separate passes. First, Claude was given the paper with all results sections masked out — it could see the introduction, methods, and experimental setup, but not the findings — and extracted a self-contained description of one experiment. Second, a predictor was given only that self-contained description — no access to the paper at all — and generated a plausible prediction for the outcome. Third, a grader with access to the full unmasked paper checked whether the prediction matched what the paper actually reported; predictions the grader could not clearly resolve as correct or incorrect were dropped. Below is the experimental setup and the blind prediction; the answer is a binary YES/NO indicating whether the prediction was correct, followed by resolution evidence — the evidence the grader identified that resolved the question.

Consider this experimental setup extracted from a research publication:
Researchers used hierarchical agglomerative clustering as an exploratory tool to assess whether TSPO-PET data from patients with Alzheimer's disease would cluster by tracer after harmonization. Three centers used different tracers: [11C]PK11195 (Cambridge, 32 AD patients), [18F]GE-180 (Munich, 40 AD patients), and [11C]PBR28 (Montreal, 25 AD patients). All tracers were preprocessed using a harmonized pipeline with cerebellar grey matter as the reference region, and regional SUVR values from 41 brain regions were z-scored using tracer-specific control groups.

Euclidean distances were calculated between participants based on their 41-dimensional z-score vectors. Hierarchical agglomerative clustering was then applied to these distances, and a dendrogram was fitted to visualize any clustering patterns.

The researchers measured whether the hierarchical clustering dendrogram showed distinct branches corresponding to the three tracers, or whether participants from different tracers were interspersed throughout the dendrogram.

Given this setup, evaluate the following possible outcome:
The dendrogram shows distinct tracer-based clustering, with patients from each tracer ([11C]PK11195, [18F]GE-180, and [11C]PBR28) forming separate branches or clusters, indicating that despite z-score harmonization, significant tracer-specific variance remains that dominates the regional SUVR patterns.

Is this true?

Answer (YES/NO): NO